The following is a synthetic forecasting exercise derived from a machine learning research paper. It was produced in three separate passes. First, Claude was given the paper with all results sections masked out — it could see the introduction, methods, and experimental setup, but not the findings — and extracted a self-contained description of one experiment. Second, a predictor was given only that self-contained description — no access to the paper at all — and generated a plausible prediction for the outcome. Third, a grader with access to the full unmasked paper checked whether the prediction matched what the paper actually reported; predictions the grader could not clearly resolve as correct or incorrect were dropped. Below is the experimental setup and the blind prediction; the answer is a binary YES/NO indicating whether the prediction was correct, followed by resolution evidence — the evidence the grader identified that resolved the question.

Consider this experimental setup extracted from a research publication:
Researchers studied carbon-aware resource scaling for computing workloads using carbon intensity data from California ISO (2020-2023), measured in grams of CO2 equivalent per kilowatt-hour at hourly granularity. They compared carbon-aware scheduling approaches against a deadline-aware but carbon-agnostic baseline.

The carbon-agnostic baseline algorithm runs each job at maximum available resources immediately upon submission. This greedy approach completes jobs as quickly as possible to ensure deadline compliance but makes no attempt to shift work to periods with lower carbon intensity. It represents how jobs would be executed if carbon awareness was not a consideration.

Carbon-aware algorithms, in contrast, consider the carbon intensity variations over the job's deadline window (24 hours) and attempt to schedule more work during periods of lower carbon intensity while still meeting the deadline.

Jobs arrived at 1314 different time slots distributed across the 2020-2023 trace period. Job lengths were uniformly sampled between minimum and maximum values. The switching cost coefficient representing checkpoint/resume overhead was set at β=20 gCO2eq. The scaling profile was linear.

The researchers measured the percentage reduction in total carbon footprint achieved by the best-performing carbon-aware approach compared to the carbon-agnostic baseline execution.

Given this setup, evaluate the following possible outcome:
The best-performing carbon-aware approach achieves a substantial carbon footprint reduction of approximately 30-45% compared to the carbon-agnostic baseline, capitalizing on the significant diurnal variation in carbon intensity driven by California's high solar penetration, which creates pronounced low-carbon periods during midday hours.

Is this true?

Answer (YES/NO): YES